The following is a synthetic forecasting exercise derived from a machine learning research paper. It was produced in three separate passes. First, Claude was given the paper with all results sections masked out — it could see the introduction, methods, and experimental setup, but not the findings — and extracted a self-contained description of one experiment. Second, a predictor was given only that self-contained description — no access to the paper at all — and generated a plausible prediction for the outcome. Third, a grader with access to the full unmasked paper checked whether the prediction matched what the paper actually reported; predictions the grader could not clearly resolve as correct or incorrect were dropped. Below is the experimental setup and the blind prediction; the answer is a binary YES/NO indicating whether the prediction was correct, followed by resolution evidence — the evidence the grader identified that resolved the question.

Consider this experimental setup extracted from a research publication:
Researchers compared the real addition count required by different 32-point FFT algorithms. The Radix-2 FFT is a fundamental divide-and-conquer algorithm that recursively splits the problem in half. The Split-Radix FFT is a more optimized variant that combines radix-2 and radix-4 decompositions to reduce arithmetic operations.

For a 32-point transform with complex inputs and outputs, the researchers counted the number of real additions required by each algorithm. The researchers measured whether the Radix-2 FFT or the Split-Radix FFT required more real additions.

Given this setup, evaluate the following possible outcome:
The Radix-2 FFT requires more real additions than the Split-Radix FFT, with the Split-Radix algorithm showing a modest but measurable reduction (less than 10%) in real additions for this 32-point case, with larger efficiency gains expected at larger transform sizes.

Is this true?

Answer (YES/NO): YES